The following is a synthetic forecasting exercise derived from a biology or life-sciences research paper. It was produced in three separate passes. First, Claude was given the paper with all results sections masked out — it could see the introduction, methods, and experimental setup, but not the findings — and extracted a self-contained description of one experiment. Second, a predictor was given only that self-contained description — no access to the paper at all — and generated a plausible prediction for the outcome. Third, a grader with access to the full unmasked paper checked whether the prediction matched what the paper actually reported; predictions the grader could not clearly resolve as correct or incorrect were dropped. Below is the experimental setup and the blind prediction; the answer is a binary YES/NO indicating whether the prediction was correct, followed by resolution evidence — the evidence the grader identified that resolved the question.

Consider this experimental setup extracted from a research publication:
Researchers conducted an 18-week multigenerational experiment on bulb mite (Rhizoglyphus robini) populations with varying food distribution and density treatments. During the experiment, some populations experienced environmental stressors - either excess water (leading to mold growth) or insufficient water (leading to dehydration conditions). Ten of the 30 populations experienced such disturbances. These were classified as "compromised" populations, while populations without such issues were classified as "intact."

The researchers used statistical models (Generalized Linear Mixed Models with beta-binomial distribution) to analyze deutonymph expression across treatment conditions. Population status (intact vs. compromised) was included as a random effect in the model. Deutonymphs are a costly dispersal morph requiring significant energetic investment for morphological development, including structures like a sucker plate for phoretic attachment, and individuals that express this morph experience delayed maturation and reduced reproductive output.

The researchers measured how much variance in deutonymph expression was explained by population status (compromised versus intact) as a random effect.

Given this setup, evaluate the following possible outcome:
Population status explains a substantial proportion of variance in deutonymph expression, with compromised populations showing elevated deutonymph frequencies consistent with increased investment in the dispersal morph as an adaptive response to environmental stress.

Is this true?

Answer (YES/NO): NO